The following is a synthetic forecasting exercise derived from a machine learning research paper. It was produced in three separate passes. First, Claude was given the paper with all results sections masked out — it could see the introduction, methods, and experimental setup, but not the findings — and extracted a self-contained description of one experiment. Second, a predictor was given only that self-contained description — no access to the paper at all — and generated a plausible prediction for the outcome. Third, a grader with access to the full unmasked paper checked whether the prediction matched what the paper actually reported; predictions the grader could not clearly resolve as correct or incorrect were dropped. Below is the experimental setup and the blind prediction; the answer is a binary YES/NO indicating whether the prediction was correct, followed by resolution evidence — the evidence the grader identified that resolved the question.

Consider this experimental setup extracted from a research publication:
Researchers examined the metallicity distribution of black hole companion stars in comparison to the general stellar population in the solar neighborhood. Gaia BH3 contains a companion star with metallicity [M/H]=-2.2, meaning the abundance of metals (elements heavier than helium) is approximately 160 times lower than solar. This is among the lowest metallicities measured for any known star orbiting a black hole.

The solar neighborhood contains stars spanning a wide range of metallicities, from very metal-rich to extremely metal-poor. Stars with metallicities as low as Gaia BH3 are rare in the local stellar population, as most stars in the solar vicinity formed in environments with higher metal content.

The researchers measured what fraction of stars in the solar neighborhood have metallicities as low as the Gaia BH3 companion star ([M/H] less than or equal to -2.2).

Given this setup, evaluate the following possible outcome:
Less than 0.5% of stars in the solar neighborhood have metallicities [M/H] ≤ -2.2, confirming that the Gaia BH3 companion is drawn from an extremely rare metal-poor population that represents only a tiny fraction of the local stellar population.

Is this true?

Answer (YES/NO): YES